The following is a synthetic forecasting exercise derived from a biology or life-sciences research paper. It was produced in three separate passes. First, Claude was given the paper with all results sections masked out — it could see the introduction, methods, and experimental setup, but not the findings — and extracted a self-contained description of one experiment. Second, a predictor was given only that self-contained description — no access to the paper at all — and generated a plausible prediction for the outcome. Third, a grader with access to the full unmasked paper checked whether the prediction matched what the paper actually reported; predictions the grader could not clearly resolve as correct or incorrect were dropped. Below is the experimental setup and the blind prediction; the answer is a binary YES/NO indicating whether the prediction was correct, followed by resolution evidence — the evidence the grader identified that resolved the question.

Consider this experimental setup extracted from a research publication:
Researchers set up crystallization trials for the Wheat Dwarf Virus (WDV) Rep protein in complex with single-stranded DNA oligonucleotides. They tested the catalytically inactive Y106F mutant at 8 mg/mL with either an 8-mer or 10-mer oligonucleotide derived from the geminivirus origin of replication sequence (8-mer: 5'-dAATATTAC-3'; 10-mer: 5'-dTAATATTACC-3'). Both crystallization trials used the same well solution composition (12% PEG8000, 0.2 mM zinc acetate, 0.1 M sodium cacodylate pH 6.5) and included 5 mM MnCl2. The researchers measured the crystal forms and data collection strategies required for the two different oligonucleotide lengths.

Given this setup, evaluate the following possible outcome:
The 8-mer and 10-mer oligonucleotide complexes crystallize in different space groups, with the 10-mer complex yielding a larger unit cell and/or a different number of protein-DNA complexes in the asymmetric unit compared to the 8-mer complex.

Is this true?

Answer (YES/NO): YES